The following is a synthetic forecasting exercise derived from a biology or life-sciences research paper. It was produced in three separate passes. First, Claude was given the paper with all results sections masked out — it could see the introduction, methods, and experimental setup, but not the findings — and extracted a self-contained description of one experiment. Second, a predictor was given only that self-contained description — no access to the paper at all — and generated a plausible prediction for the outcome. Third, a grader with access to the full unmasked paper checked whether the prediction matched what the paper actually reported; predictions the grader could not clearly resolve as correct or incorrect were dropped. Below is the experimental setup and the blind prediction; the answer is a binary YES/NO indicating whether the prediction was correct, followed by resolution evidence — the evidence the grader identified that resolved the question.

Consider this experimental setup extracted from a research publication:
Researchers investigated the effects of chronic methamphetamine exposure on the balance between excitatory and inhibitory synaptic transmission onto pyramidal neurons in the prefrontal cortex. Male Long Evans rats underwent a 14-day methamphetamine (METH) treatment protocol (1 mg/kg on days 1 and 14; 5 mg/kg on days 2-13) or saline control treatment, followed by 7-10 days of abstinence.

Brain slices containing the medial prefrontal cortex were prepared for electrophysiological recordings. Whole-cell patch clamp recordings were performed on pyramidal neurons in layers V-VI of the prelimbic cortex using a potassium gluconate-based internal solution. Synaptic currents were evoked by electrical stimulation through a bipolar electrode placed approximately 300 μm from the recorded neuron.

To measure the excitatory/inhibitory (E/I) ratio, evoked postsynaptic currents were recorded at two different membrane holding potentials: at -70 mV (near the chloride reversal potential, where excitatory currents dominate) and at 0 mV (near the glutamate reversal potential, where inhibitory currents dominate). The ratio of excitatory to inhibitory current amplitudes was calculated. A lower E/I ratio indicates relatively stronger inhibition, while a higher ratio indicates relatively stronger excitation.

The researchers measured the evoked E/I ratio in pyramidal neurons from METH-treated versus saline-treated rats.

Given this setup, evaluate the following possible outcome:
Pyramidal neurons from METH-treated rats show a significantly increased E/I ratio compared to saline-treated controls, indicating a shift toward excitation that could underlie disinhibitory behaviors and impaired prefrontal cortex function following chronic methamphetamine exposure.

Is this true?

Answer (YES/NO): NO